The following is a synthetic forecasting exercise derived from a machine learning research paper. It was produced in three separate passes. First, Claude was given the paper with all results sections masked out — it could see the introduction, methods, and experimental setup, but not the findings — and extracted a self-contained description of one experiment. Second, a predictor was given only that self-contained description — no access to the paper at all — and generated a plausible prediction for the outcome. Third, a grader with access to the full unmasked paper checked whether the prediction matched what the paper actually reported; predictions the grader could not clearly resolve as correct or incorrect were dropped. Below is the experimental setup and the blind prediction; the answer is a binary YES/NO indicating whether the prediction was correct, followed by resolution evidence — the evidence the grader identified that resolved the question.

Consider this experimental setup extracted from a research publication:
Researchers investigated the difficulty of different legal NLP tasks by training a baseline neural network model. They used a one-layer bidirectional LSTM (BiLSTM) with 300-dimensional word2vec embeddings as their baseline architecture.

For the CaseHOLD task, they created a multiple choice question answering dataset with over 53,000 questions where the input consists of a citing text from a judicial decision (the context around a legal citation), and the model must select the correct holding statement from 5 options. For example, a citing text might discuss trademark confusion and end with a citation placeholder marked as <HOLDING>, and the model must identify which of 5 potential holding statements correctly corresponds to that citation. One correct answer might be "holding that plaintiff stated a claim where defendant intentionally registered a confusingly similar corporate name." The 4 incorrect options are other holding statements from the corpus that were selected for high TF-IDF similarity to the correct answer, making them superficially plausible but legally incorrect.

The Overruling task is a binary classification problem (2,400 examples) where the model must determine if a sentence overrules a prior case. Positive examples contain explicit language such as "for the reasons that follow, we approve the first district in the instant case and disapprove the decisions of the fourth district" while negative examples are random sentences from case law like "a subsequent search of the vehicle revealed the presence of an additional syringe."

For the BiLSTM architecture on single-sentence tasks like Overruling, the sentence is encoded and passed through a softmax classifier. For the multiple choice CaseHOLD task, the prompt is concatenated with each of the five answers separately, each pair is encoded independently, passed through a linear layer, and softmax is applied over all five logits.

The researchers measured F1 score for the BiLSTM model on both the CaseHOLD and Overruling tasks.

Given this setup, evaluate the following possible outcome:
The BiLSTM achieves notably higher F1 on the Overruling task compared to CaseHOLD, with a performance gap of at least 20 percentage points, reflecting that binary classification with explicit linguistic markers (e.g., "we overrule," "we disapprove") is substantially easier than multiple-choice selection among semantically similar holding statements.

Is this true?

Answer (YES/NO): YES